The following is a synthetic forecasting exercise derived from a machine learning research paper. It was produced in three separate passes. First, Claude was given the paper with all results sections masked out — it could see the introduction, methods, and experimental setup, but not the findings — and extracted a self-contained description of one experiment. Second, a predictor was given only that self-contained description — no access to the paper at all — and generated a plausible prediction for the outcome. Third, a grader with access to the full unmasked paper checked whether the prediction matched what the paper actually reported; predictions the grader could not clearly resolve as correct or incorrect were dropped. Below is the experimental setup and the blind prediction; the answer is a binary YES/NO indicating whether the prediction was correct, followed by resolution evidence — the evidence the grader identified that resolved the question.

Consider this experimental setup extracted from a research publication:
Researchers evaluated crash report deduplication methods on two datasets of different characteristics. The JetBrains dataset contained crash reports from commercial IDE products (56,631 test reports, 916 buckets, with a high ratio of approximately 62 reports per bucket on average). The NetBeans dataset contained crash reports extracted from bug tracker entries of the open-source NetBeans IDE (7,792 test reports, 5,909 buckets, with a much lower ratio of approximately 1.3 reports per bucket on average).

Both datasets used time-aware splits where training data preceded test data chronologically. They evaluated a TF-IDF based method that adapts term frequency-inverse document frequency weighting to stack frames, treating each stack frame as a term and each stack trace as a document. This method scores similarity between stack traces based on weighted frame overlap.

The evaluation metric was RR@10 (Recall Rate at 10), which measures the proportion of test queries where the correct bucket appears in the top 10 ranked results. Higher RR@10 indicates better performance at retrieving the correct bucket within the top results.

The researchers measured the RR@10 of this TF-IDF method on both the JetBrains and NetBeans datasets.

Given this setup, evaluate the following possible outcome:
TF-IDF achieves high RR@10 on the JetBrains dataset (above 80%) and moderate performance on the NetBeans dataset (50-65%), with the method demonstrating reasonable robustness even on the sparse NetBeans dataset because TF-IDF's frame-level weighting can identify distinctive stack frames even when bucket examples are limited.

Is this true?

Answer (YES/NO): NO